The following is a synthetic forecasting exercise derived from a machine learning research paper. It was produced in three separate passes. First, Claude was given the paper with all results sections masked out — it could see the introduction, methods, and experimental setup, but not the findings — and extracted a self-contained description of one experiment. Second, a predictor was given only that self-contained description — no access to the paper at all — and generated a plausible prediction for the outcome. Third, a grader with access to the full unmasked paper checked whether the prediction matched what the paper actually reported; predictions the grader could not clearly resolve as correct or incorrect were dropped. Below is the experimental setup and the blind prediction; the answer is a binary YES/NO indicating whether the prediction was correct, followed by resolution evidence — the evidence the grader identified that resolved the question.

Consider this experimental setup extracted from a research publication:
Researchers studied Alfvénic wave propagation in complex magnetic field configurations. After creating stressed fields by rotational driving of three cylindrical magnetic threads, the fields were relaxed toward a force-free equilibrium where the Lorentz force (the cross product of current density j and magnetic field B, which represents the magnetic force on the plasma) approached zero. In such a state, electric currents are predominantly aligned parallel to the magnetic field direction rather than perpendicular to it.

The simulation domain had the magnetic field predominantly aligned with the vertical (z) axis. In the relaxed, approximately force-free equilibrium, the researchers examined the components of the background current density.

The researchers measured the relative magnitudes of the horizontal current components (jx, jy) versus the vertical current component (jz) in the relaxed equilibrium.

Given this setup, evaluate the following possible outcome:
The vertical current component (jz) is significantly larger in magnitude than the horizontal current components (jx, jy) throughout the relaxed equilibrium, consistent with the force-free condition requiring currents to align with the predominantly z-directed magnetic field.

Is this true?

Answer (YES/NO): YES